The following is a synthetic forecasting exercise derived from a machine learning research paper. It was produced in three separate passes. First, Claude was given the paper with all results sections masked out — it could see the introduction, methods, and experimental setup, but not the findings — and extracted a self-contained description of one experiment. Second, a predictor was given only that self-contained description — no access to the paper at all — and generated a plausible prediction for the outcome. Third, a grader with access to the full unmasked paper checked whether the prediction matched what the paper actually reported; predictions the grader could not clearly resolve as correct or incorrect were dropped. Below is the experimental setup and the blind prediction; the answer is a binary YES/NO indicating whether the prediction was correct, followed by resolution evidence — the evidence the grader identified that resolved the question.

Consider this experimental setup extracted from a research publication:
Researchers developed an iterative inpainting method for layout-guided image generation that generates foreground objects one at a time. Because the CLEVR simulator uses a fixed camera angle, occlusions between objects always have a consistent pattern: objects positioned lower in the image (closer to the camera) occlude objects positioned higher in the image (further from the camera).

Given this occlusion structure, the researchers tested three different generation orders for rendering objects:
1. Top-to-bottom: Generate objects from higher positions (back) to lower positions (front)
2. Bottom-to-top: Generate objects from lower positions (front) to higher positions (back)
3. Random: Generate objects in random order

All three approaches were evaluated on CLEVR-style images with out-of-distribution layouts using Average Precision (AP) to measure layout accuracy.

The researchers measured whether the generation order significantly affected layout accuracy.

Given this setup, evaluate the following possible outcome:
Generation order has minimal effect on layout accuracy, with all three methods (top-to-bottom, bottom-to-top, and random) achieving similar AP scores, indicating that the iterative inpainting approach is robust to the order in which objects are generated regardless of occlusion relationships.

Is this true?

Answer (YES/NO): YES